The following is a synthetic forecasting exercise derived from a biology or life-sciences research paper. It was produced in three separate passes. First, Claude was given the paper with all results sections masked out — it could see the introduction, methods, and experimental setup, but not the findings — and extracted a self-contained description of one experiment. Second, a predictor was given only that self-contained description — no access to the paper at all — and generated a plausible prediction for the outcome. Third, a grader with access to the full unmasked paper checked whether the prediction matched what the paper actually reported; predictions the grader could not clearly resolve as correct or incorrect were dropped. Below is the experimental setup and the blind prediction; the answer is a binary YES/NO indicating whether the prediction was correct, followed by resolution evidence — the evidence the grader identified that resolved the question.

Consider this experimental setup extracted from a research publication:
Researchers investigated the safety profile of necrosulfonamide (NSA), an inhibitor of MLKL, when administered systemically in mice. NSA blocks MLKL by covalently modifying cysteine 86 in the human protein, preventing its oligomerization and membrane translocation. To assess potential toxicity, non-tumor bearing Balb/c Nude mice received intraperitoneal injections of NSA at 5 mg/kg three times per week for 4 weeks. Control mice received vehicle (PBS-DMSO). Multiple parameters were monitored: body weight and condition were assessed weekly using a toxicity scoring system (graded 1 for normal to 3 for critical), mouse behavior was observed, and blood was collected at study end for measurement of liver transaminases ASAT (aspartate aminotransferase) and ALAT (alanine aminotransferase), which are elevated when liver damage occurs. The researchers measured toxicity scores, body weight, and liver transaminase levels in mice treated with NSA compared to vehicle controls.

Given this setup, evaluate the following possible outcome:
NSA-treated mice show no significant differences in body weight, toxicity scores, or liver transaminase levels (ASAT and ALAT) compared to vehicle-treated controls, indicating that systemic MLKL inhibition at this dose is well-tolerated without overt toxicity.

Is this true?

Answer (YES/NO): YES